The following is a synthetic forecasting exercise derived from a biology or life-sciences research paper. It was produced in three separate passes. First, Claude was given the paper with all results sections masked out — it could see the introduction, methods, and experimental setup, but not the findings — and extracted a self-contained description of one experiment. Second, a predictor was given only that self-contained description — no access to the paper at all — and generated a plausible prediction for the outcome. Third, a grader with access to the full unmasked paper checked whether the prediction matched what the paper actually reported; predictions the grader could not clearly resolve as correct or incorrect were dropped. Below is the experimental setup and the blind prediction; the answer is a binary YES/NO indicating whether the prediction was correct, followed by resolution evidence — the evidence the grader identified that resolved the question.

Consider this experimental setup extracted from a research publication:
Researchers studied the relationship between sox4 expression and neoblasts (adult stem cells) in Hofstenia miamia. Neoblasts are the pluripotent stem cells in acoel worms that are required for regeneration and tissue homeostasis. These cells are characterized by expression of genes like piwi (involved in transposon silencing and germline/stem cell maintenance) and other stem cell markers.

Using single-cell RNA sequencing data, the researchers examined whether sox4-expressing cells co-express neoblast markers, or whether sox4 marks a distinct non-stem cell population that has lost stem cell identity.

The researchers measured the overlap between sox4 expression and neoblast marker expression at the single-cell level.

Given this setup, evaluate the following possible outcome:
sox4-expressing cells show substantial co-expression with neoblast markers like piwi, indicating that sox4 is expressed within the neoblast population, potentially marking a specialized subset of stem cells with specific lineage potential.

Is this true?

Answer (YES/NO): YES